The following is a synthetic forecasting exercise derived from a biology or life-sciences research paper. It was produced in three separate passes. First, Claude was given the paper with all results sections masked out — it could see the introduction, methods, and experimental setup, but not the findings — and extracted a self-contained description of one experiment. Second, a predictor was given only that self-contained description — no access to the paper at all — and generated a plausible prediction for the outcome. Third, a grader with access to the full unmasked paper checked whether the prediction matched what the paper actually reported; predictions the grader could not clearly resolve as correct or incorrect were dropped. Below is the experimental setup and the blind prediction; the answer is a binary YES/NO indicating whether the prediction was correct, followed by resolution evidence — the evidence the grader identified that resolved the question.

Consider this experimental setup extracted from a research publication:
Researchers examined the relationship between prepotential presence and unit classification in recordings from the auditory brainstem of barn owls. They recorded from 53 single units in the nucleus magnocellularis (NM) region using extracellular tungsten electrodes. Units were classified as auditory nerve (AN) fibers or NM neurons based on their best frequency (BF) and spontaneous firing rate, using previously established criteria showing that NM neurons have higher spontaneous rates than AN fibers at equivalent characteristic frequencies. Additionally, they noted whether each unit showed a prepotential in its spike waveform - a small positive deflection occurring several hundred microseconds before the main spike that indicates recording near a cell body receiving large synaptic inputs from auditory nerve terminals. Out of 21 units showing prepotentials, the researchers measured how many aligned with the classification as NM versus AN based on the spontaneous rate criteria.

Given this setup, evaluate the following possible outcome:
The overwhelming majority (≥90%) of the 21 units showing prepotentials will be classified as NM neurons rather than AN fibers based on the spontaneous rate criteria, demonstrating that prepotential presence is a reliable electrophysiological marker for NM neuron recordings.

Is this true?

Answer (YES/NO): YES